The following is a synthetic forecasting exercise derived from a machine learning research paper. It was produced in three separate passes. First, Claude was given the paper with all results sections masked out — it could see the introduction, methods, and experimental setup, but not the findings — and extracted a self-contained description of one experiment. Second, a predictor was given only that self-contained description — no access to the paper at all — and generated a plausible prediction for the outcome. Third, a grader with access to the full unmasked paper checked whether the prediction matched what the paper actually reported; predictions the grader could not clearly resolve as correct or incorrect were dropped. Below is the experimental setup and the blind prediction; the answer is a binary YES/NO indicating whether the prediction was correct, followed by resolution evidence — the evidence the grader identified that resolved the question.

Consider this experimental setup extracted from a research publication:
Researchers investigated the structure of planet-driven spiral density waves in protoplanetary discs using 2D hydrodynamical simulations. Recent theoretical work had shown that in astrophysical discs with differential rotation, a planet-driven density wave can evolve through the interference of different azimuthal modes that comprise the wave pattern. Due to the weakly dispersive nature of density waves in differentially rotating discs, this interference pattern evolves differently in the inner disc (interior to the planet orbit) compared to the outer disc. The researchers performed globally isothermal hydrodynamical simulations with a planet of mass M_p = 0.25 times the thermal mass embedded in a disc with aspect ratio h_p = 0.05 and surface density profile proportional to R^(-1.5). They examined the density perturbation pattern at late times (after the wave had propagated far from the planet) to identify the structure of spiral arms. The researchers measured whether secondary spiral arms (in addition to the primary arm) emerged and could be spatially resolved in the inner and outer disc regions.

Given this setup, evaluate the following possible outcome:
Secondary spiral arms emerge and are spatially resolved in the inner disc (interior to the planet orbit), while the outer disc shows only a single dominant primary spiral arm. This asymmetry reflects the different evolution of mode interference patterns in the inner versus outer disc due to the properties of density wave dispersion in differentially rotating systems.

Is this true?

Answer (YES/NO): YES